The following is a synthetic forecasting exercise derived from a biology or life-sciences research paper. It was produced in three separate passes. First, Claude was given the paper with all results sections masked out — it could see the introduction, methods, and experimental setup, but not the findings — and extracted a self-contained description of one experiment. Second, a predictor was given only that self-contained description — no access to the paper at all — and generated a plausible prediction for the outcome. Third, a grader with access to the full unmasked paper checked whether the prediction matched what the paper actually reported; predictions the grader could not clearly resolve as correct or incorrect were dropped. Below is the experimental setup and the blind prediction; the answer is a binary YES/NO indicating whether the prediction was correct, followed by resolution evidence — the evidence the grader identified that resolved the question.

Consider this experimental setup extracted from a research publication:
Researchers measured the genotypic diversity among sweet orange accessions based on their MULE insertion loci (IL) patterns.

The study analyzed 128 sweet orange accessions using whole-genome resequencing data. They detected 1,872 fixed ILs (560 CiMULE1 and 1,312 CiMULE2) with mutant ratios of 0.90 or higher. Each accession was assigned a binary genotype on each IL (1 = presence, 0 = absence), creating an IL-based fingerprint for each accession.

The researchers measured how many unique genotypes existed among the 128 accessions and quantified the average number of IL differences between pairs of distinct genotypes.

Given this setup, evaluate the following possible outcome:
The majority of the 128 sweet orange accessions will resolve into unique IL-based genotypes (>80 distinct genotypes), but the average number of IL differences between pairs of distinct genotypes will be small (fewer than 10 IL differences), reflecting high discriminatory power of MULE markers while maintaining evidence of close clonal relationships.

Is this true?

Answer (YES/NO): NO